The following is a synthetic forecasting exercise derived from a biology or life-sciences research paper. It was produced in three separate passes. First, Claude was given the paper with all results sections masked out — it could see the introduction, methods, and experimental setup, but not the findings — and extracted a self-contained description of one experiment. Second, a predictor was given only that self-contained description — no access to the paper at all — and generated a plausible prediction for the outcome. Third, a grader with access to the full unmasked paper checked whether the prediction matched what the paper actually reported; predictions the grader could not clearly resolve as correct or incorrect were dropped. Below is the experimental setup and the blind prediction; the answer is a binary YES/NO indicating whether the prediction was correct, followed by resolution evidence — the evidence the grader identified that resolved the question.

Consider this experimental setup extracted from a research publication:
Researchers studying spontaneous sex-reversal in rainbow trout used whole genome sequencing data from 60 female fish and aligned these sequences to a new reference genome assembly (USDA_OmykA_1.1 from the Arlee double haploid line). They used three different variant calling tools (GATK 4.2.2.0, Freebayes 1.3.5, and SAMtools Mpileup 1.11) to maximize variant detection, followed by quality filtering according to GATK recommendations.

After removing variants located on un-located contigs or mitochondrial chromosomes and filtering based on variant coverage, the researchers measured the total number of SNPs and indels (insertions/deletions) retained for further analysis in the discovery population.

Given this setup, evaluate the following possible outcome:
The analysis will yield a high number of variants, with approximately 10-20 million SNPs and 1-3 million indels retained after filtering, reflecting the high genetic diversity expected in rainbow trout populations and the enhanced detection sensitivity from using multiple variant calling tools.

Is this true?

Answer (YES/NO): NO